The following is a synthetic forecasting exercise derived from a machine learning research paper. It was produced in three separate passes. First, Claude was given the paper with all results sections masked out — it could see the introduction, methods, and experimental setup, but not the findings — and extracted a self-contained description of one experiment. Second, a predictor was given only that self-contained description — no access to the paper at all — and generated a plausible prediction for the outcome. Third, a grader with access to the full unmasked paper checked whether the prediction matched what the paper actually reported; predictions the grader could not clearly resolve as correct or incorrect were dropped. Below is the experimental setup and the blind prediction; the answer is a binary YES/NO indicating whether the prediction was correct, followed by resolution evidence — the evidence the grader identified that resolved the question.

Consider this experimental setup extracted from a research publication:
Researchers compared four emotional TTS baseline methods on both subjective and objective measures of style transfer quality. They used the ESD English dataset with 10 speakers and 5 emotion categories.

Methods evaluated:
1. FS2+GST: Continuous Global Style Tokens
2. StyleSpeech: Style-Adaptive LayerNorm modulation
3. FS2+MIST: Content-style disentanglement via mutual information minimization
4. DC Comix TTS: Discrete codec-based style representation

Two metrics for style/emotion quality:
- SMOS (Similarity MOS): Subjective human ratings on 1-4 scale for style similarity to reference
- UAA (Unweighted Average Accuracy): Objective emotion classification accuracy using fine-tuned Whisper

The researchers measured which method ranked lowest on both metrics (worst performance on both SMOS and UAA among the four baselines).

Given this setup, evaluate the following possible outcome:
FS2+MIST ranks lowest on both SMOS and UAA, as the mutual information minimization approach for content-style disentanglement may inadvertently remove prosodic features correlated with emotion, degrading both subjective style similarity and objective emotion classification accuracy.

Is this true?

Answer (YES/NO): NO